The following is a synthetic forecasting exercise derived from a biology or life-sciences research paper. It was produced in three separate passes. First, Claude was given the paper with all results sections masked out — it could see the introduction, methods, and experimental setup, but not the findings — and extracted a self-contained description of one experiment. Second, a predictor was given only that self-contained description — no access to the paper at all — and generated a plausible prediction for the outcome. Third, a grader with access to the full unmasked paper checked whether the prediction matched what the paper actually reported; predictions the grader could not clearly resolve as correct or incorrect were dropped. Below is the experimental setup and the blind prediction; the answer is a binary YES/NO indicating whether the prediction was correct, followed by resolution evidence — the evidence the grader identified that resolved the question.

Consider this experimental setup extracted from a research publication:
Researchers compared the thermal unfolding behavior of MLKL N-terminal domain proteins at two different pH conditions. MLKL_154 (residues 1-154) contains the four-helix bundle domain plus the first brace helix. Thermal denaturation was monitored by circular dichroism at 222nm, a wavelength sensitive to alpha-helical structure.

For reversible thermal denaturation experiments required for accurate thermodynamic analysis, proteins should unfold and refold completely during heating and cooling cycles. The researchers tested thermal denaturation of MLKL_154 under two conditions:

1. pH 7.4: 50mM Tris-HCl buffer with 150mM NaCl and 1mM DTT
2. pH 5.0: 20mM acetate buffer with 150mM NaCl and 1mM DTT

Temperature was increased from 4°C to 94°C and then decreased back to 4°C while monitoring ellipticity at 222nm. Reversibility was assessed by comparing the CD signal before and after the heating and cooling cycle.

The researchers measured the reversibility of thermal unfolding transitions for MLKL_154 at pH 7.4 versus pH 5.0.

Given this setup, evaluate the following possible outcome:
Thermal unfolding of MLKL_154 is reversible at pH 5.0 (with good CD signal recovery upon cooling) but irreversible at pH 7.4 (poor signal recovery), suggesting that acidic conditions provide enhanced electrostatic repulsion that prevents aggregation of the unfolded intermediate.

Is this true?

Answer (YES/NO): YES